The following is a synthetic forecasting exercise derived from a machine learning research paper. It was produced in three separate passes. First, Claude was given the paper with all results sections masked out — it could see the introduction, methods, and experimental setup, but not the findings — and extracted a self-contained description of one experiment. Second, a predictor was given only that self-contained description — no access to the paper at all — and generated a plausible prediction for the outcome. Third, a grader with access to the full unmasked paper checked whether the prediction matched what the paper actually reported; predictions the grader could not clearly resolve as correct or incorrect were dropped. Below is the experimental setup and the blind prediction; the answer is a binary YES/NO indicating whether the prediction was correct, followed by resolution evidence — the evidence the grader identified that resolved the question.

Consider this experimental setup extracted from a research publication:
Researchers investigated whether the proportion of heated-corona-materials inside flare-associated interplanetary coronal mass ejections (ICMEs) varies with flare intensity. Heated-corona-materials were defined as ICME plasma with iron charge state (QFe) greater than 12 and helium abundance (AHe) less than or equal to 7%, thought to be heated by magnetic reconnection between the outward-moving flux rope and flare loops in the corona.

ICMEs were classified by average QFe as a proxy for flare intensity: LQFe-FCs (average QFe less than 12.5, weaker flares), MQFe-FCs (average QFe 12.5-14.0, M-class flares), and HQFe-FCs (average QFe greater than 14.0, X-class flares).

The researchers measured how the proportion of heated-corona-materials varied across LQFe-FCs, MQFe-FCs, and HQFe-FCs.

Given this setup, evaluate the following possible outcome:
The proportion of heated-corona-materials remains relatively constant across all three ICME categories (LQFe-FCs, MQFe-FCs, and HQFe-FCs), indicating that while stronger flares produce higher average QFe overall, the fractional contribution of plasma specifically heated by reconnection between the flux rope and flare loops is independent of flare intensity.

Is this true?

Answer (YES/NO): YES